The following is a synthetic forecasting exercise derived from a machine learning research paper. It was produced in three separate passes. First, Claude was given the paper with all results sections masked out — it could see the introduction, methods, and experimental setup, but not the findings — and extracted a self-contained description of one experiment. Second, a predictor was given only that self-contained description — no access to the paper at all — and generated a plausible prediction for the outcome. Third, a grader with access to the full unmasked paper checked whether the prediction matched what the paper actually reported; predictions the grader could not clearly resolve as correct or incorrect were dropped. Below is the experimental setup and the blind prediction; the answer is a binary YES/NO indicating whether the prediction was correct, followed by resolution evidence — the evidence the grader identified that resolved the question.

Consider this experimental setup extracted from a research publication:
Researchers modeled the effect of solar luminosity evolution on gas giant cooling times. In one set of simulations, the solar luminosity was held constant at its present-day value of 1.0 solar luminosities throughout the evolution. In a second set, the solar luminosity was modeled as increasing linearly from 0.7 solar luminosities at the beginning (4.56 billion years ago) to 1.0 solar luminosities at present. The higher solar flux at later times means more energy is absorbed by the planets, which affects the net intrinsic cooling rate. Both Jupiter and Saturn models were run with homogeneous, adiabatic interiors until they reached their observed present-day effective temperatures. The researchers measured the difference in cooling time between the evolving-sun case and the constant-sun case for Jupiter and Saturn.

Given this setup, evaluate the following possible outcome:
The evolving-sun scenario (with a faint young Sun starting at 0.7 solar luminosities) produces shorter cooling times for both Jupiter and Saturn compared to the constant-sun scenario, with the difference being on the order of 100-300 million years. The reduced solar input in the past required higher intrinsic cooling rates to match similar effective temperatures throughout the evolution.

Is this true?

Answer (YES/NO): YES